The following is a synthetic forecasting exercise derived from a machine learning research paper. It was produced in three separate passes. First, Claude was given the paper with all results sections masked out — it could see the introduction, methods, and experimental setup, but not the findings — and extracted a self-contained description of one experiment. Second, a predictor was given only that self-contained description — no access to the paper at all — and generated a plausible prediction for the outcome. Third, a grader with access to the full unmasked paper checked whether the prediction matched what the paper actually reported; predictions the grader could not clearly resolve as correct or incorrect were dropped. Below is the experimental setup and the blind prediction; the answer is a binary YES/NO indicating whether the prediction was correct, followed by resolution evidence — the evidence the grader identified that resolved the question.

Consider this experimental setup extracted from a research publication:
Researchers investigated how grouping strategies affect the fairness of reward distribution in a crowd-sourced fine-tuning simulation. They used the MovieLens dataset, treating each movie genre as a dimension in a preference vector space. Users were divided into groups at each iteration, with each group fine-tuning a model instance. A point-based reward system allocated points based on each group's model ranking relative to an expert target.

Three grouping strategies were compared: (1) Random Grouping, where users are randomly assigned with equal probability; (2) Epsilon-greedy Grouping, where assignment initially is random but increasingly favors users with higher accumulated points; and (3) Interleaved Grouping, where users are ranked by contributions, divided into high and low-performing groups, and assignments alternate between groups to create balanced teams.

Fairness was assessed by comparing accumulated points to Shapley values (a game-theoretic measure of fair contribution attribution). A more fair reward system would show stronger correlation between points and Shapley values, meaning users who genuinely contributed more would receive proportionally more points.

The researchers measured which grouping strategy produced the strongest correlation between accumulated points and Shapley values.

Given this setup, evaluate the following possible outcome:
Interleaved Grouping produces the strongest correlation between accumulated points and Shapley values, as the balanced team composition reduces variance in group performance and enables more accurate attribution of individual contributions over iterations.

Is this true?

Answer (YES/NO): NO